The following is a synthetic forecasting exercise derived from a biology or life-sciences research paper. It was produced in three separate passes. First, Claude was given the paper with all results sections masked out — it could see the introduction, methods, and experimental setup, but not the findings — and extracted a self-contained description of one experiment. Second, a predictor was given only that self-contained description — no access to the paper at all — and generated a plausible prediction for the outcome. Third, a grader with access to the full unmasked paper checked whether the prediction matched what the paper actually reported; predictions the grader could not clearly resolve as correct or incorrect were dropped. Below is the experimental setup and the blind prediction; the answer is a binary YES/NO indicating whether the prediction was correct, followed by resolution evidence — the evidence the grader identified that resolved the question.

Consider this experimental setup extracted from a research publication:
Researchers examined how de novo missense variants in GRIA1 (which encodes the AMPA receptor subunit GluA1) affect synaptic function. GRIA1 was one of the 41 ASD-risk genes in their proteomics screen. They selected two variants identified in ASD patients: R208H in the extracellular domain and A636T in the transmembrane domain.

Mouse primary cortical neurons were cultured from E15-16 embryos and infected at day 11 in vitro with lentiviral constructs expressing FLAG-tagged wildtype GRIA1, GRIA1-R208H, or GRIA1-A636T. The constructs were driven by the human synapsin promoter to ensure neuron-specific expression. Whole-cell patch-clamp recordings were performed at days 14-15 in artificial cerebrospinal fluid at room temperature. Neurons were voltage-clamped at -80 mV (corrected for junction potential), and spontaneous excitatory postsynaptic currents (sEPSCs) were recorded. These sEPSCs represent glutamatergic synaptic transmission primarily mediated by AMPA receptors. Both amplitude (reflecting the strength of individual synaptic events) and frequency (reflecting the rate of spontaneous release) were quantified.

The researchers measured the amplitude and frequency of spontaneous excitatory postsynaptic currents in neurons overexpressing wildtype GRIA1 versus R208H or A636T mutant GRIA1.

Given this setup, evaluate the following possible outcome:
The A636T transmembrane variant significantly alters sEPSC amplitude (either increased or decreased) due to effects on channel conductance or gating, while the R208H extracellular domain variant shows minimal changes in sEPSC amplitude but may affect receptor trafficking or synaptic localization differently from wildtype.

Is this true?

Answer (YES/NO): NO